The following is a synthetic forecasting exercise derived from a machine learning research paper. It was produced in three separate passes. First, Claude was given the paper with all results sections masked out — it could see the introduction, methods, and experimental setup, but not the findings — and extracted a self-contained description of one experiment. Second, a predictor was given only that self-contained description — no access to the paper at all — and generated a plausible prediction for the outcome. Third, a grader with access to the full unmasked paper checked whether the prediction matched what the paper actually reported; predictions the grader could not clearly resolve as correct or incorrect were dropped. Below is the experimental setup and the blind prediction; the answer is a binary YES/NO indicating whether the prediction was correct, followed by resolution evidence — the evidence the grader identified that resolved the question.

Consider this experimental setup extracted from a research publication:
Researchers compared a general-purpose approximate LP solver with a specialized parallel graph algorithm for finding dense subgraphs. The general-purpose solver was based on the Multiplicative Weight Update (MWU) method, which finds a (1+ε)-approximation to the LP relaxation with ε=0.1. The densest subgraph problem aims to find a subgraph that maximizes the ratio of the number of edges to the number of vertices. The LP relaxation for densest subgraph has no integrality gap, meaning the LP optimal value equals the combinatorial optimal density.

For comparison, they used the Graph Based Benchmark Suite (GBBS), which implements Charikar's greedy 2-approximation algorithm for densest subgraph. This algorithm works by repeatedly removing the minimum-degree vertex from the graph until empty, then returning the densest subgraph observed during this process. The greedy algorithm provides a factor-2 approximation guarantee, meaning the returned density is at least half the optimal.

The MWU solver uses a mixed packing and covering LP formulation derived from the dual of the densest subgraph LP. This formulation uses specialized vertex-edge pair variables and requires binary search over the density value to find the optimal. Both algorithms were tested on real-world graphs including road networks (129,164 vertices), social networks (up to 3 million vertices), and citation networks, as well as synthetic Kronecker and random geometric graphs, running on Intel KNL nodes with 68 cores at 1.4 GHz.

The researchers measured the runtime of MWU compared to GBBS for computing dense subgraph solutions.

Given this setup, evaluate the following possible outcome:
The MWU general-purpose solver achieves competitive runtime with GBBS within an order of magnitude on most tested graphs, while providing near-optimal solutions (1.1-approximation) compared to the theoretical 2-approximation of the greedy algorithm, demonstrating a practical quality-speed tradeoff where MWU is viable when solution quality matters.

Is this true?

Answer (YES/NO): NO